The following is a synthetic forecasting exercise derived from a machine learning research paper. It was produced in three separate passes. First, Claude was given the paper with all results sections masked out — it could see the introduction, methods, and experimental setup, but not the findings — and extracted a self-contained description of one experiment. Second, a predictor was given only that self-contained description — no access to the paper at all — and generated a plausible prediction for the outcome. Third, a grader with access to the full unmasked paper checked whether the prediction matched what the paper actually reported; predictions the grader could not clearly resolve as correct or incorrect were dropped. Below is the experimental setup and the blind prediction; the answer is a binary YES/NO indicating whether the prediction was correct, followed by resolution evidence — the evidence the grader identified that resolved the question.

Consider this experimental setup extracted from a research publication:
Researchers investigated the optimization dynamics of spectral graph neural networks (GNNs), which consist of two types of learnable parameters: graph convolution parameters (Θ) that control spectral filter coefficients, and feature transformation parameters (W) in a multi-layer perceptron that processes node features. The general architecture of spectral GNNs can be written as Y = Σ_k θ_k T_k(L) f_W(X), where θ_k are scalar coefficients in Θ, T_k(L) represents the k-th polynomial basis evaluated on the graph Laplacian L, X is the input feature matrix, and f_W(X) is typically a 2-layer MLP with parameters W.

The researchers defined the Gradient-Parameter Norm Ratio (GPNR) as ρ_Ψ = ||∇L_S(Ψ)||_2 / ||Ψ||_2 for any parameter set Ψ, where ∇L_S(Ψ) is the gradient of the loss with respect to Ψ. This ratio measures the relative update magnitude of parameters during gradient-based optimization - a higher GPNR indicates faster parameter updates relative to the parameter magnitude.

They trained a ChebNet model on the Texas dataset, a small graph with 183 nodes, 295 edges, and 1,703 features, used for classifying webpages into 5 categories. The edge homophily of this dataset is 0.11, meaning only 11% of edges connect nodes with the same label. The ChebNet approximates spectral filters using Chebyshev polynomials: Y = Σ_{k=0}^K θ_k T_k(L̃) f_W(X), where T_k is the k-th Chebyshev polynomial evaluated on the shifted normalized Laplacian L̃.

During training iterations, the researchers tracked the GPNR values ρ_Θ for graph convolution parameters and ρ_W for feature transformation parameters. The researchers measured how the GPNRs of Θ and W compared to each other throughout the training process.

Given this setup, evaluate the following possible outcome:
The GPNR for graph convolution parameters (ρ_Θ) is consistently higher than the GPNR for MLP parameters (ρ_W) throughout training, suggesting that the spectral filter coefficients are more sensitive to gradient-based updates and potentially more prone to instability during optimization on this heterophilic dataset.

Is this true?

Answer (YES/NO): YES